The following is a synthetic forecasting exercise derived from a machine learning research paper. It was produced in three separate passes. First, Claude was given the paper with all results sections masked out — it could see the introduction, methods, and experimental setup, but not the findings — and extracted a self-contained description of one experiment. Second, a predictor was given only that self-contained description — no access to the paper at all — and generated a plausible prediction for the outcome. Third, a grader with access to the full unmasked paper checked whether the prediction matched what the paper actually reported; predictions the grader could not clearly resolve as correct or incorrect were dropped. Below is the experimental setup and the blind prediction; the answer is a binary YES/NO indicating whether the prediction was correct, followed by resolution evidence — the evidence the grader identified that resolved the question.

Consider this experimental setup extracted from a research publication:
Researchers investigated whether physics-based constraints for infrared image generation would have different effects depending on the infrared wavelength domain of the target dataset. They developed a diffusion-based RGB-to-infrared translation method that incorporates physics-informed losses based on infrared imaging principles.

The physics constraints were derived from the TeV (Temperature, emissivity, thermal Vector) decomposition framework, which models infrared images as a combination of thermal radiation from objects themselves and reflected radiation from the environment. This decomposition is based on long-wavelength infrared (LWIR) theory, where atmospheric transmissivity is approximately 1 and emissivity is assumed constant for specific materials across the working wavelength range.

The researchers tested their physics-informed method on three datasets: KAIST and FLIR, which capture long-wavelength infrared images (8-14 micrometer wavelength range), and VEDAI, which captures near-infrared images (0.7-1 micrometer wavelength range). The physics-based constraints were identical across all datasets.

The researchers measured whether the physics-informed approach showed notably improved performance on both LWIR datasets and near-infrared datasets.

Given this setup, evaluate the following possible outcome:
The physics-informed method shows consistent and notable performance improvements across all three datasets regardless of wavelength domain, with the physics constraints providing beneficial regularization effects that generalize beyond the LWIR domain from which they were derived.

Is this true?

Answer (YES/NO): NO